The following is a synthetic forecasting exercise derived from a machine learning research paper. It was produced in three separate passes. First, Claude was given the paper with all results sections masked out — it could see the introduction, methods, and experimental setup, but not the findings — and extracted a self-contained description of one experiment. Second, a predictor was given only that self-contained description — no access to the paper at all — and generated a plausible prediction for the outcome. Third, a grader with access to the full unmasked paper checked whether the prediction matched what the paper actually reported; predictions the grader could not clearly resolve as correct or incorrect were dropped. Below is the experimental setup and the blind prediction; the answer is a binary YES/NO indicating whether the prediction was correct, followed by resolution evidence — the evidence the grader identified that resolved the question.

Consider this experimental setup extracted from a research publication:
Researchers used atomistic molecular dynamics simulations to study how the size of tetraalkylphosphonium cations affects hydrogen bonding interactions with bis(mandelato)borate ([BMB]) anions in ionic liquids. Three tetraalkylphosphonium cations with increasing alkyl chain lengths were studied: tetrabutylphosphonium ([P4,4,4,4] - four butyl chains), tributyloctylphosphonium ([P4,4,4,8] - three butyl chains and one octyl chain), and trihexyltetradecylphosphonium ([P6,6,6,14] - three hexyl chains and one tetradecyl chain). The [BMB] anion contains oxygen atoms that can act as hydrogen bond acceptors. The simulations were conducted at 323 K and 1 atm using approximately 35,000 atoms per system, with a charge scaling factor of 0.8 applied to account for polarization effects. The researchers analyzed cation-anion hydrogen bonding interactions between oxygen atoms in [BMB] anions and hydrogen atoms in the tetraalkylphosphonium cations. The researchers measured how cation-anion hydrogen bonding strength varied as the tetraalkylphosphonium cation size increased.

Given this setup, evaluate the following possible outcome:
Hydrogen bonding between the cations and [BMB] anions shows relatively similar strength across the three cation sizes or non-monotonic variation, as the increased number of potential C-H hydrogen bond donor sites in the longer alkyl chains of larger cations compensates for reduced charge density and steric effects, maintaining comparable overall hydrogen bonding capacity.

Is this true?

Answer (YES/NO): NO